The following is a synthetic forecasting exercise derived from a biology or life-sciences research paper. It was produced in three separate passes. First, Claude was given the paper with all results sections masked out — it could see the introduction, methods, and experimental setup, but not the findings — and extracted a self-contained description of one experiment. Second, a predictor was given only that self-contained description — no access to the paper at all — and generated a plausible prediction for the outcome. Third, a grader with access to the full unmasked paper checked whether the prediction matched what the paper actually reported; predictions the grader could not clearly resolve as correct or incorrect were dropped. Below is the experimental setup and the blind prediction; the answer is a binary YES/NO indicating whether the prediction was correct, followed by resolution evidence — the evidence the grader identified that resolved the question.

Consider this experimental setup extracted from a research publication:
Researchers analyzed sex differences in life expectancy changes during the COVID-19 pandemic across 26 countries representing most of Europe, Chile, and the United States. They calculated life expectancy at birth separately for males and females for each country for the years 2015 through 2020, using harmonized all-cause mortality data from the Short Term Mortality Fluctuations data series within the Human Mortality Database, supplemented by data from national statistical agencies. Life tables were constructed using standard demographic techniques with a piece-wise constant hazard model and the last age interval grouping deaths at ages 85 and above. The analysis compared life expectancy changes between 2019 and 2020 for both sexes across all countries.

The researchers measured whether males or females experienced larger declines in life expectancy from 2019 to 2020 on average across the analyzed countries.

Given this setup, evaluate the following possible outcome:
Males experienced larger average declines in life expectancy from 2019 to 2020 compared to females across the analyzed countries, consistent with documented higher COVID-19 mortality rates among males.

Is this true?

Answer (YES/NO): YES